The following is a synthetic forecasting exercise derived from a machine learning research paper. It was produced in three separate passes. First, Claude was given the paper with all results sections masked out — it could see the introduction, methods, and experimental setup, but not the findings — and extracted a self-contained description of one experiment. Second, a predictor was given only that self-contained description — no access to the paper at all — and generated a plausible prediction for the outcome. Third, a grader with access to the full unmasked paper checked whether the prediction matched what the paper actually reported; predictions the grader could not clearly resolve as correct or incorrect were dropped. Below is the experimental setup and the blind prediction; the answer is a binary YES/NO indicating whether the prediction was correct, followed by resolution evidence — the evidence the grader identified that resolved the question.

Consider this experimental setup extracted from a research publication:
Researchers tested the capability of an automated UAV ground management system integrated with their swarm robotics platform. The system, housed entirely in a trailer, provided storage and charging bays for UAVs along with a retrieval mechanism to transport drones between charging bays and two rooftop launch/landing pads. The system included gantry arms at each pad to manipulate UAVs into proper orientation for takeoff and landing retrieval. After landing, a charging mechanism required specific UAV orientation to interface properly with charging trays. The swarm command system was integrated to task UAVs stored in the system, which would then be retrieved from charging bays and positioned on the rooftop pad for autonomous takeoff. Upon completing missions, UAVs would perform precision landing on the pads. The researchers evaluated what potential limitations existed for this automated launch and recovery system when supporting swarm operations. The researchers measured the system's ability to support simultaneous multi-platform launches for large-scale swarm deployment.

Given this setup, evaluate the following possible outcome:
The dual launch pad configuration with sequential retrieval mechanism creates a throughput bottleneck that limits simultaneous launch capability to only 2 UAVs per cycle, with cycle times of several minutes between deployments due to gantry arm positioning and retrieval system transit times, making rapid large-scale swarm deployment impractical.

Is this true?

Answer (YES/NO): NO